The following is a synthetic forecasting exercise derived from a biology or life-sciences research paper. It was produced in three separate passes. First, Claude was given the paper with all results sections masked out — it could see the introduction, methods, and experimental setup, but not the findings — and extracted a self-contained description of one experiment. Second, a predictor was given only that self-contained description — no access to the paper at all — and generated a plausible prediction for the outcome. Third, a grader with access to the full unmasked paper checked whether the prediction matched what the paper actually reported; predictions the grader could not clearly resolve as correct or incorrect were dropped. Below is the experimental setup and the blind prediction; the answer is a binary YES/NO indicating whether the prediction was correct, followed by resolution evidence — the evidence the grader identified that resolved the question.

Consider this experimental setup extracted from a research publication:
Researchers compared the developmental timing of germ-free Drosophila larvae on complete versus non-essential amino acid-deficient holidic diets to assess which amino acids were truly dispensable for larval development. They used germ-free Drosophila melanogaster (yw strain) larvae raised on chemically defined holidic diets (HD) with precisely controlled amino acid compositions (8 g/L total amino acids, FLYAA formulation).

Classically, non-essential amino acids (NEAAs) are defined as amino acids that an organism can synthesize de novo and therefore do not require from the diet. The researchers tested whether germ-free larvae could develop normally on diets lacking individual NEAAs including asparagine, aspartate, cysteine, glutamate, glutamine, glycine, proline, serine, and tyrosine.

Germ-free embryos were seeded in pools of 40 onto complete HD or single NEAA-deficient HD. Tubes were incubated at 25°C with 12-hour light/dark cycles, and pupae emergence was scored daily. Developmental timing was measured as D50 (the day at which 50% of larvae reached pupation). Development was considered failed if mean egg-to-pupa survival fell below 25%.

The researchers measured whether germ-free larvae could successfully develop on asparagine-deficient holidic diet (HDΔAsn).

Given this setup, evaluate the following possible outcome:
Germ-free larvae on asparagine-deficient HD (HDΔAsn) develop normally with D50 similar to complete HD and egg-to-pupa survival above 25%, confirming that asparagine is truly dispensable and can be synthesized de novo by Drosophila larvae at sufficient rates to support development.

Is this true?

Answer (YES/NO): NO